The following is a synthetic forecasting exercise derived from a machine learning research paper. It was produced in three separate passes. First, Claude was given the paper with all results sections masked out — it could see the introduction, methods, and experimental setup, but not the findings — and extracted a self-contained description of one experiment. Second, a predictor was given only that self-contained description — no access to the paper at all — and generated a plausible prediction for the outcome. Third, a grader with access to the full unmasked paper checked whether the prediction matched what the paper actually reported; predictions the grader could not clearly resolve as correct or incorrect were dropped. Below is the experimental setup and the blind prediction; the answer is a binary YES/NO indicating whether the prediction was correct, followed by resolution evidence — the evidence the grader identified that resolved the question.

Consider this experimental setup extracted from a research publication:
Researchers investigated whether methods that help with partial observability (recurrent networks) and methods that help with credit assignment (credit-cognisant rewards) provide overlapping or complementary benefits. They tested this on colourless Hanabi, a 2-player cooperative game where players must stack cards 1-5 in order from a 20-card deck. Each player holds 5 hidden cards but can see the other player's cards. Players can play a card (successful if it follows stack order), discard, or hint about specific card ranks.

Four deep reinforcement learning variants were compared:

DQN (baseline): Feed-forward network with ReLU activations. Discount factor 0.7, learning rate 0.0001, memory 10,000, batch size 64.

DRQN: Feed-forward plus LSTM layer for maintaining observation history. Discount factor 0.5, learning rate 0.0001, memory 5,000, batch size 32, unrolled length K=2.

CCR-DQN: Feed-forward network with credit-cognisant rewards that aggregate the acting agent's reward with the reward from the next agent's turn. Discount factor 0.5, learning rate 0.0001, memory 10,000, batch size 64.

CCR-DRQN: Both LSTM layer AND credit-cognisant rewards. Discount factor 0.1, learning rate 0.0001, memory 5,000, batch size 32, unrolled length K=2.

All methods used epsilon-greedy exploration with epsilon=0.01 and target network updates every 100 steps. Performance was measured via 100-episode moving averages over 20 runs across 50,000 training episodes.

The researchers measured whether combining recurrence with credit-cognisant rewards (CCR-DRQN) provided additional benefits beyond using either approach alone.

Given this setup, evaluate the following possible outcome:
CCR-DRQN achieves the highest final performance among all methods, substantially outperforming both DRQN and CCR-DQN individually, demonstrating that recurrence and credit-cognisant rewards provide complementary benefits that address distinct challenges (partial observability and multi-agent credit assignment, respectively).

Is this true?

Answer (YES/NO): NO